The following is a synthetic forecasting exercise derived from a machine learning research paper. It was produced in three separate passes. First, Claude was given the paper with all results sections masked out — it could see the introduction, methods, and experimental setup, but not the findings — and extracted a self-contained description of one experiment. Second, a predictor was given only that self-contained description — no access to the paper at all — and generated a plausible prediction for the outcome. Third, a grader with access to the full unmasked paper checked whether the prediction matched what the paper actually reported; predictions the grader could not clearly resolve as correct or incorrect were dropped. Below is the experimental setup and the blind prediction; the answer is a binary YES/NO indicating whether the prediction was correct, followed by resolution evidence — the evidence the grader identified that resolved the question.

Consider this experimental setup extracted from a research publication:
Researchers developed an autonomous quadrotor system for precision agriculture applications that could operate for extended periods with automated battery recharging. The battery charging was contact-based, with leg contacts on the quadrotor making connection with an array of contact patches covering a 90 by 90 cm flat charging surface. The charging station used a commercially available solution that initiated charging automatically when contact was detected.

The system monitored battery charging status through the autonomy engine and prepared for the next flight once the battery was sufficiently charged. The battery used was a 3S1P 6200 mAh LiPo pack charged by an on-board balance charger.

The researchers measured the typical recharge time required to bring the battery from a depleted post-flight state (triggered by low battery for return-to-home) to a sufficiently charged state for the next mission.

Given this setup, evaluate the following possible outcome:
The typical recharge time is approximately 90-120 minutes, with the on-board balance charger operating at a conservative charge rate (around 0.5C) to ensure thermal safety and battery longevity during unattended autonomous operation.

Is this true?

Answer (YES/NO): NO